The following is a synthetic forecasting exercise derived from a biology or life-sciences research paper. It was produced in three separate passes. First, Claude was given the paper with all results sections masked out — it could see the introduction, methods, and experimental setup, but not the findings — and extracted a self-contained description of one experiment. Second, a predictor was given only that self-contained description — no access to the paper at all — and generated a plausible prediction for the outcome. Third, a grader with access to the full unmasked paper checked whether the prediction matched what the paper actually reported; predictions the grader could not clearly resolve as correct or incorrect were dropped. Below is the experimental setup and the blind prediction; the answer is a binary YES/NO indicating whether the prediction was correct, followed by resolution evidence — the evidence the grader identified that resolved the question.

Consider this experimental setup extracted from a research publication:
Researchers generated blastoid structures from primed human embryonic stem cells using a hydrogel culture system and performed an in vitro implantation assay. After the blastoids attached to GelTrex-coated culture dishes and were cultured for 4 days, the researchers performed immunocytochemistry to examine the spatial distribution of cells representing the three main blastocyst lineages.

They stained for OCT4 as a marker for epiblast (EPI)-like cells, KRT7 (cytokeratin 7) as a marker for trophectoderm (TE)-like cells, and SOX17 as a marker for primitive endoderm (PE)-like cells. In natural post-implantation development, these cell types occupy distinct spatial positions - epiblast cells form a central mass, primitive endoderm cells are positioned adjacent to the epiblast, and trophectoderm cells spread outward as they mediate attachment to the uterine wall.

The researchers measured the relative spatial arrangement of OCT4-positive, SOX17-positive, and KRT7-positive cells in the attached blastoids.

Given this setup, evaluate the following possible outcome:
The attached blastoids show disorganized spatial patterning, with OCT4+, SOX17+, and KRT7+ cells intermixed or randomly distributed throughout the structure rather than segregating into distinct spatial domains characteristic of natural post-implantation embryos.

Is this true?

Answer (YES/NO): NO